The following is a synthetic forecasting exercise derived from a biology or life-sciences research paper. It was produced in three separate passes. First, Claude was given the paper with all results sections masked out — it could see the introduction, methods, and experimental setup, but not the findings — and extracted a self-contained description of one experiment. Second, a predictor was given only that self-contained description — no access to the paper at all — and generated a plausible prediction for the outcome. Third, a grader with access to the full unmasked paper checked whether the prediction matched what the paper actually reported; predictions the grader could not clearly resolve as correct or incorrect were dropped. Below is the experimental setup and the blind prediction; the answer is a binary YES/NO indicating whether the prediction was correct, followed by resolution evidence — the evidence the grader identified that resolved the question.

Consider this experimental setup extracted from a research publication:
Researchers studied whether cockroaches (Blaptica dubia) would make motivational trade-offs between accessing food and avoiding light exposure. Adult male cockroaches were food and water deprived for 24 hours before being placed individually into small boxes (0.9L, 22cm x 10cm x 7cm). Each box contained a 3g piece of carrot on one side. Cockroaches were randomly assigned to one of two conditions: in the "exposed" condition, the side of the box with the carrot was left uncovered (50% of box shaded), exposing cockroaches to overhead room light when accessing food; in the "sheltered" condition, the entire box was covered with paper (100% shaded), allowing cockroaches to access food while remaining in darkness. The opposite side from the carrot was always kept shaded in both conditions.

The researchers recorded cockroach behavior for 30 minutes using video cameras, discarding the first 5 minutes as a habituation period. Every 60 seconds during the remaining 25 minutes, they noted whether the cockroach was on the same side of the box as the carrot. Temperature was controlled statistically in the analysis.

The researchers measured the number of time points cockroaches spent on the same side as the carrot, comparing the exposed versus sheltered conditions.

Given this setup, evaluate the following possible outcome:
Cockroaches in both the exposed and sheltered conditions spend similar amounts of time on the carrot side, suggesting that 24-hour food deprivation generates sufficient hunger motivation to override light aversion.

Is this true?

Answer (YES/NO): NO